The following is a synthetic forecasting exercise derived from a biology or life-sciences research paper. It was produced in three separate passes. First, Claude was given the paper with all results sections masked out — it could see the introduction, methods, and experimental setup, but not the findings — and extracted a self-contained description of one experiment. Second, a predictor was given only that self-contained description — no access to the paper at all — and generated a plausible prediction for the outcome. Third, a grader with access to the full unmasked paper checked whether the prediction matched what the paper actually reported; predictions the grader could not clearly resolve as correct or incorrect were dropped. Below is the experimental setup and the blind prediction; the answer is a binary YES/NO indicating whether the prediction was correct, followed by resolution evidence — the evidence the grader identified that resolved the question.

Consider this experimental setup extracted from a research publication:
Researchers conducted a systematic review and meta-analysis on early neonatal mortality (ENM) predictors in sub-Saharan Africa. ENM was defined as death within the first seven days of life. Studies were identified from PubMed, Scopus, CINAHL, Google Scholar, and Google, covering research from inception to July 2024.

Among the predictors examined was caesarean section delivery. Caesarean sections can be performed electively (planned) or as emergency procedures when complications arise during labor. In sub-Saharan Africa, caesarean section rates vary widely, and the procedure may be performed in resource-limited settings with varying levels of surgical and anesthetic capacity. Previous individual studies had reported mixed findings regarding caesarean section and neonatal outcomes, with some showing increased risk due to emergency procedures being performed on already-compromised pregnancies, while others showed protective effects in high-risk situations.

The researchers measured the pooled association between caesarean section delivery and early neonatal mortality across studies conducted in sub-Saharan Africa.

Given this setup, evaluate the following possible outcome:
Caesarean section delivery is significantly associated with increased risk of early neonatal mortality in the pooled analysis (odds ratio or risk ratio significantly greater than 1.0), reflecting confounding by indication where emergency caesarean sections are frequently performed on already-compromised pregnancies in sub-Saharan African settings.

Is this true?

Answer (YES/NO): YES